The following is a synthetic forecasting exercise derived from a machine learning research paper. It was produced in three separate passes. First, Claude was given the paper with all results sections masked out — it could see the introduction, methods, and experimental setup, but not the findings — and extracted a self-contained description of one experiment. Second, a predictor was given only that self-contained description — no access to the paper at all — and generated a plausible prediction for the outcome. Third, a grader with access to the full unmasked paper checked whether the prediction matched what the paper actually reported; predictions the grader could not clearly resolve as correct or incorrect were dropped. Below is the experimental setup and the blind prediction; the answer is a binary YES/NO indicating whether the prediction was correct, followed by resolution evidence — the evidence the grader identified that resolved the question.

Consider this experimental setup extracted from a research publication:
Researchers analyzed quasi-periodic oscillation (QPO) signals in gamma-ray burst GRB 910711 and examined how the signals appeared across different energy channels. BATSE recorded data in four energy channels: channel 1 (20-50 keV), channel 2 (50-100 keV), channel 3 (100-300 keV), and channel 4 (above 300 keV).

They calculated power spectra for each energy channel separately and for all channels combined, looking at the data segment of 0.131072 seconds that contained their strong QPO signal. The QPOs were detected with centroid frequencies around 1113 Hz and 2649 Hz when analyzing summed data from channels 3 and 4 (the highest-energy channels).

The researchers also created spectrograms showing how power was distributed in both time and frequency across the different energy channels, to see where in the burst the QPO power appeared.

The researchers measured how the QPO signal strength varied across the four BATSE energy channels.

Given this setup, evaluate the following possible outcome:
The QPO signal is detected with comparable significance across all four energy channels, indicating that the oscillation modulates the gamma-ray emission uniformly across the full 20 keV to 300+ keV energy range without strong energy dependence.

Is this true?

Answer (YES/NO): NO